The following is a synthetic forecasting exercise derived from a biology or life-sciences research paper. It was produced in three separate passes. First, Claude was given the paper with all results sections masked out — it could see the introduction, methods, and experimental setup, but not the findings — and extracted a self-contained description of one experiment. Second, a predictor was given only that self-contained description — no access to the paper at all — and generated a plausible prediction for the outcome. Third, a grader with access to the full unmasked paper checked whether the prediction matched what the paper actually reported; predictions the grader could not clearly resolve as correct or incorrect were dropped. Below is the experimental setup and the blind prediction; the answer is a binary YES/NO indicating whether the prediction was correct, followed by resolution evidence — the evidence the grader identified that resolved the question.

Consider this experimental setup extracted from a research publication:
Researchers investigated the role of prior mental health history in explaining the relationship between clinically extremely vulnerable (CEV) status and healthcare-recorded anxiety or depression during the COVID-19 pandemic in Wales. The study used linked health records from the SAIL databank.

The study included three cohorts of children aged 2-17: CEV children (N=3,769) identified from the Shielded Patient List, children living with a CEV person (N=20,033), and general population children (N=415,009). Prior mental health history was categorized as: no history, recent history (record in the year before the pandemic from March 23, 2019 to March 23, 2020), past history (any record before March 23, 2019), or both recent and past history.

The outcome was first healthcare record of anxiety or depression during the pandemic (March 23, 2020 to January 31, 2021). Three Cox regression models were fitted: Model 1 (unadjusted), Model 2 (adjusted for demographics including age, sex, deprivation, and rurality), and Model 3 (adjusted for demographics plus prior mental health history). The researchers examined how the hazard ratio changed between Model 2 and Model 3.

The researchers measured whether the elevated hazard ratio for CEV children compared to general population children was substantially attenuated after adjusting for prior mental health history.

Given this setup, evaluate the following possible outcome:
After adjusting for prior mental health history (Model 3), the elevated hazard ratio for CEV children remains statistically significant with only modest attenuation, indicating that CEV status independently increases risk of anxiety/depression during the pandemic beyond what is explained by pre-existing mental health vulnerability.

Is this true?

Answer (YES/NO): YES